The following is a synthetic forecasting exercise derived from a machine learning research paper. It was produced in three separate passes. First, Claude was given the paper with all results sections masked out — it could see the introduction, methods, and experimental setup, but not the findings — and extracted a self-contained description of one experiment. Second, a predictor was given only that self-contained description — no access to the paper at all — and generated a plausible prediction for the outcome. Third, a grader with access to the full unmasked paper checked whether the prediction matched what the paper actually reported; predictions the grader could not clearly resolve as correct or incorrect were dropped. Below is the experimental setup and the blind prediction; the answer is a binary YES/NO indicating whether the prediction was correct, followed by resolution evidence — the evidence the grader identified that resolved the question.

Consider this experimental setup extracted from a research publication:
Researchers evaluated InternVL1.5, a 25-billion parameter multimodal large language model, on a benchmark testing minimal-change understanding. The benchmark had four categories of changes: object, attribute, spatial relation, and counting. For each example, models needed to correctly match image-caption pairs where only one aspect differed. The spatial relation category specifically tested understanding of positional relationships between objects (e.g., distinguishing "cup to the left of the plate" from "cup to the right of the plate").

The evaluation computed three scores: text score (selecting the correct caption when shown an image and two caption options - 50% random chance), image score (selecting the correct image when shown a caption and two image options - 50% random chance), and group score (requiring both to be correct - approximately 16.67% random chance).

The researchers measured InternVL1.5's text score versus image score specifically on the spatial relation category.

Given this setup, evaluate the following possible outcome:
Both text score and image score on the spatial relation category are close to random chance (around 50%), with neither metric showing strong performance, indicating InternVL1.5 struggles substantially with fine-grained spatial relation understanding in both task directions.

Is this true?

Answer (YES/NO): NO